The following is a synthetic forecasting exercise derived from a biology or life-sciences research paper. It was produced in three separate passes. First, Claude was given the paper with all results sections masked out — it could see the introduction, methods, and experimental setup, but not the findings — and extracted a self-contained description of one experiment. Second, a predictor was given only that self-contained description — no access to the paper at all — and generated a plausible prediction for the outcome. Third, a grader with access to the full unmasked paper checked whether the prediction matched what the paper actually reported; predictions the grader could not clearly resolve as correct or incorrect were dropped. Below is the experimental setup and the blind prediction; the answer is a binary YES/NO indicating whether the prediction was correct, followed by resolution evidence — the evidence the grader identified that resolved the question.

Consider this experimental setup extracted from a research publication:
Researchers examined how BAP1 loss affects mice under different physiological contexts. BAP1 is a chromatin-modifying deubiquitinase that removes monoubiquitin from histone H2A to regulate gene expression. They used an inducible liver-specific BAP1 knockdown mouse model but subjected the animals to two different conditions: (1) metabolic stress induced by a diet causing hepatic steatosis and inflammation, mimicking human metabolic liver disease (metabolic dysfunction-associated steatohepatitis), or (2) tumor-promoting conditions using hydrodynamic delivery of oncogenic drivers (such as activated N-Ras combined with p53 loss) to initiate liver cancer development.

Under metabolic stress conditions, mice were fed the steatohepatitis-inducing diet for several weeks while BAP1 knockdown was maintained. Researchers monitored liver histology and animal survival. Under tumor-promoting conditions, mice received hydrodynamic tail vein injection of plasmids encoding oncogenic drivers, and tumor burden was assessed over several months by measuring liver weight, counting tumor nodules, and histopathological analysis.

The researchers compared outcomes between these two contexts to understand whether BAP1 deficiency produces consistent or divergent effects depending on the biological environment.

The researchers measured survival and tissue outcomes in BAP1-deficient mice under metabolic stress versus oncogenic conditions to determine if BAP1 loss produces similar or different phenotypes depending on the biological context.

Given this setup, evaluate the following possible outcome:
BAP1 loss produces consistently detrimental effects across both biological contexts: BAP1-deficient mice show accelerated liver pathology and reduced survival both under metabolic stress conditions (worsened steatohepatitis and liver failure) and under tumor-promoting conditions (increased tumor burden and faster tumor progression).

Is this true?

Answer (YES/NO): YES